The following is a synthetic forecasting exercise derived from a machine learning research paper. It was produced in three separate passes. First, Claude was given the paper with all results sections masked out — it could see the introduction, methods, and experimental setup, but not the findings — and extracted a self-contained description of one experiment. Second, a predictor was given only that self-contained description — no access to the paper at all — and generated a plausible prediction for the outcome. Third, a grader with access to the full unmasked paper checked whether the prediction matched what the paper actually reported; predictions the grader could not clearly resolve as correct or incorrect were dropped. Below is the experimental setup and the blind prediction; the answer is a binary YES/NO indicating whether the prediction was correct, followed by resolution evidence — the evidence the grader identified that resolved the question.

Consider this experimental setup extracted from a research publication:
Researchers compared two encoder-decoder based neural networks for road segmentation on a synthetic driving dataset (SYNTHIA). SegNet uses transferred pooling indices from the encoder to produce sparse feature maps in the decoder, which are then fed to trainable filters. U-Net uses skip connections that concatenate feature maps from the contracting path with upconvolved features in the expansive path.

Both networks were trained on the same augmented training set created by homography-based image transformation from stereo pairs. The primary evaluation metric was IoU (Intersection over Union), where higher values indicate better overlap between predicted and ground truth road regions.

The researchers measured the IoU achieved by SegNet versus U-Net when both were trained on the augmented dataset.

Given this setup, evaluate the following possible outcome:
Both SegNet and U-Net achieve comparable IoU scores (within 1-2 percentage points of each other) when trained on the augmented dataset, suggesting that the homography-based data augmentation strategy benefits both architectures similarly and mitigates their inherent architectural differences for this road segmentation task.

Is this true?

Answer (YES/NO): NO